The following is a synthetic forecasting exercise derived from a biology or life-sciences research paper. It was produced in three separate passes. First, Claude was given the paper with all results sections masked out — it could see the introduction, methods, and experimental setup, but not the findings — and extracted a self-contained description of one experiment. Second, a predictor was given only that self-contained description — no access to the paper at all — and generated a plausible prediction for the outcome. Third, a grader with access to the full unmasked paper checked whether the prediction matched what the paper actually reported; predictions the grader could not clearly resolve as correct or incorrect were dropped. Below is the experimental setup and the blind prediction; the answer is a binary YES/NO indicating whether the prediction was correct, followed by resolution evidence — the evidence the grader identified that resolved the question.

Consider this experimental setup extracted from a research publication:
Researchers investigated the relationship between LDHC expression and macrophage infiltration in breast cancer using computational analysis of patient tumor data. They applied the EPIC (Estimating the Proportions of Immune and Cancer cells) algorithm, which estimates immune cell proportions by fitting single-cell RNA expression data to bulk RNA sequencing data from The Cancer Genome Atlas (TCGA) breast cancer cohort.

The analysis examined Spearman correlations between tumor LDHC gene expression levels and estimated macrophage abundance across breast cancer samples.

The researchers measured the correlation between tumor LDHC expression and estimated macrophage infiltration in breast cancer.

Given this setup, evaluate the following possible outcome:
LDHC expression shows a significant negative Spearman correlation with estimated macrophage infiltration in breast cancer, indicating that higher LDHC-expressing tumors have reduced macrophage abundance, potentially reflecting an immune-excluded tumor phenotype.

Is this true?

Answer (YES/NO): NO